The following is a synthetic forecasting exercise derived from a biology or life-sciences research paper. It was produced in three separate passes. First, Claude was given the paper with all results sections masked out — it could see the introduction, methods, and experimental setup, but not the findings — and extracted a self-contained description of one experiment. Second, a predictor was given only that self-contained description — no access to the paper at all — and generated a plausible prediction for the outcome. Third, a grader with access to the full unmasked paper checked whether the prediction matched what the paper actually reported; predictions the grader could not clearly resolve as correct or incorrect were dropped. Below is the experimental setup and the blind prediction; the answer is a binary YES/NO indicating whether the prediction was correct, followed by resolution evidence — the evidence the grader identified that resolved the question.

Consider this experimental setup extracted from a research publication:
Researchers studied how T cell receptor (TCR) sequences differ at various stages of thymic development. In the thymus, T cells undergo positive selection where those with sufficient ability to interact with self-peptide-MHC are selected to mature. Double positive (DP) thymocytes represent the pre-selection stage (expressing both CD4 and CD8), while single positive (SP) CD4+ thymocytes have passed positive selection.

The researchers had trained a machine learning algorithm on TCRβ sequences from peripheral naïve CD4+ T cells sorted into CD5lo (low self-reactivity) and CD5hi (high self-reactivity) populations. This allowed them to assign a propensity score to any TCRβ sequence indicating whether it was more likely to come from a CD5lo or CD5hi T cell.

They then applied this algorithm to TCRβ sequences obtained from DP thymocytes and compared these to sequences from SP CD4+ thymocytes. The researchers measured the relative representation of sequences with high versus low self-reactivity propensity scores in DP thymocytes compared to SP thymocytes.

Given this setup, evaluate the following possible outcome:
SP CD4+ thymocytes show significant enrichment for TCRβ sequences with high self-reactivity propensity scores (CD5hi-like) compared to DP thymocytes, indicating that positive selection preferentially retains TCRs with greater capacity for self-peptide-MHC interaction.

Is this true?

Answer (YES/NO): YES